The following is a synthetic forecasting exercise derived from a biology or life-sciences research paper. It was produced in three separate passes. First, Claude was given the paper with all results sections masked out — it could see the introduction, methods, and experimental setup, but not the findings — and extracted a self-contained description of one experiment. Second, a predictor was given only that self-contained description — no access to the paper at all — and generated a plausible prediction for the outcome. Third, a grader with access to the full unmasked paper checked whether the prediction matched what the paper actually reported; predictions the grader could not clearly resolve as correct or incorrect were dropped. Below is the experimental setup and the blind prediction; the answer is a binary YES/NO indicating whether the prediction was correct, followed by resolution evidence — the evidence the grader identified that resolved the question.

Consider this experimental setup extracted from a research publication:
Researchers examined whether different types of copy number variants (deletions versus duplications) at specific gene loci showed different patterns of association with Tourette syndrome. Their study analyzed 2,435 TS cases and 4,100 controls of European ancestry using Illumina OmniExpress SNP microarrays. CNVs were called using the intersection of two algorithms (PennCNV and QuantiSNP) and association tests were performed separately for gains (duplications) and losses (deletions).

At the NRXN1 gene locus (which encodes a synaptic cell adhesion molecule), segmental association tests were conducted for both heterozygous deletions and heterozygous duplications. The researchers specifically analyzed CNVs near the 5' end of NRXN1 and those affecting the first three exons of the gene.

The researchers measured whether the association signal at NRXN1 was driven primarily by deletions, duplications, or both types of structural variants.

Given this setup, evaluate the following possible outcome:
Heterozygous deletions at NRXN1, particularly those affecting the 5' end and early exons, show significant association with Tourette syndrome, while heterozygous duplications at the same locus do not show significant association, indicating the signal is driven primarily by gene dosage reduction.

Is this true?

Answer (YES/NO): YES